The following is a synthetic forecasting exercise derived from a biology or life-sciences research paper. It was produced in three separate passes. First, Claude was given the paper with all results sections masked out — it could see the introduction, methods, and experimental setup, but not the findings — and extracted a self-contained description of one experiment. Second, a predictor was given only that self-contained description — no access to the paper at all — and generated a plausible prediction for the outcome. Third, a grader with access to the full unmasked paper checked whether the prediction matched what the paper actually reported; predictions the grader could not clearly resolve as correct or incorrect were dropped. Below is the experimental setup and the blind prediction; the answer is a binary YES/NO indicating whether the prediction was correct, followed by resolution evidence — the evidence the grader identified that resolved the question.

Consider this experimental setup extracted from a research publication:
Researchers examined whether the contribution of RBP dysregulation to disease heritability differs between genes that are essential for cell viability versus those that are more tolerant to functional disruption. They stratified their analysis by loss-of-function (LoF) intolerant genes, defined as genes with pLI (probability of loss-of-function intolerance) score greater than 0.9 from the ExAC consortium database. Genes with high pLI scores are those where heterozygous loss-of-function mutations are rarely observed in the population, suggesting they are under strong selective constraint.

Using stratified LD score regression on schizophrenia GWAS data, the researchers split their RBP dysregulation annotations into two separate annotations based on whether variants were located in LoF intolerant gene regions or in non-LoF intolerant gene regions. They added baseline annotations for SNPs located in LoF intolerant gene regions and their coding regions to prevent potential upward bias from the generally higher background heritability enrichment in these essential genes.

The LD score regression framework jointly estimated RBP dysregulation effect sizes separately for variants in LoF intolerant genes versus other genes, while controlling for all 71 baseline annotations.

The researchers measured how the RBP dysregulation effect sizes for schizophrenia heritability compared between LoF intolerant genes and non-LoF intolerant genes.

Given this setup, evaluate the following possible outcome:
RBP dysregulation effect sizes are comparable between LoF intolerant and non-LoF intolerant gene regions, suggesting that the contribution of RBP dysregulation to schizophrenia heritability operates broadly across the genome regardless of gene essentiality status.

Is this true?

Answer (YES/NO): NO